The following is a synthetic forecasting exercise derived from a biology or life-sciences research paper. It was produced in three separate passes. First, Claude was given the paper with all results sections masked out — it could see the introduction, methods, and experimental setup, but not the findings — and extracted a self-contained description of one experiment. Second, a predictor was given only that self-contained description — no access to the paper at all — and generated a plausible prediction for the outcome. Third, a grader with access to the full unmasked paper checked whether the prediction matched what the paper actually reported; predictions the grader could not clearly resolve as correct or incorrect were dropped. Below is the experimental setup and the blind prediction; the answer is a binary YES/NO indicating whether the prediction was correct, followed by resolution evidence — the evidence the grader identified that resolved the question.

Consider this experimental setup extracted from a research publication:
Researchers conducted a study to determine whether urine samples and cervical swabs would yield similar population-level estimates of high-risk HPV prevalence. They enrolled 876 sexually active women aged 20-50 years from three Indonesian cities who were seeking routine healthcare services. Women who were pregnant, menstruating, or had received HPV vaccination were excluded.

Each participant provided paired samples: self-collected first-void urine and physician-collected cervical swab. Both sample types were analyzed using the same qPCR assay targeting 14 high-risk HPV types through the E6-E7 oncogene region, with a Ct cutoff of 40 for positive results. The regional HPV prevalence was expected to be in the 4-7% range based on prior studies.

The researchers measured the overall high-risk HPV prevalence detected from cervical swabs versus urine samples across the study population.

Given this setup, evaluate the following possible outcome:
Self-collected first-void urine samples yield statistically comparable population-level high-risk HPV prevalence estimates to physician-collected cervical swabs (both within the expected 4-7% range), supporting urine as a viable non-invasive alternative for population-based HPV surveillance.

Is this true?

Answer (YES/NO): YES